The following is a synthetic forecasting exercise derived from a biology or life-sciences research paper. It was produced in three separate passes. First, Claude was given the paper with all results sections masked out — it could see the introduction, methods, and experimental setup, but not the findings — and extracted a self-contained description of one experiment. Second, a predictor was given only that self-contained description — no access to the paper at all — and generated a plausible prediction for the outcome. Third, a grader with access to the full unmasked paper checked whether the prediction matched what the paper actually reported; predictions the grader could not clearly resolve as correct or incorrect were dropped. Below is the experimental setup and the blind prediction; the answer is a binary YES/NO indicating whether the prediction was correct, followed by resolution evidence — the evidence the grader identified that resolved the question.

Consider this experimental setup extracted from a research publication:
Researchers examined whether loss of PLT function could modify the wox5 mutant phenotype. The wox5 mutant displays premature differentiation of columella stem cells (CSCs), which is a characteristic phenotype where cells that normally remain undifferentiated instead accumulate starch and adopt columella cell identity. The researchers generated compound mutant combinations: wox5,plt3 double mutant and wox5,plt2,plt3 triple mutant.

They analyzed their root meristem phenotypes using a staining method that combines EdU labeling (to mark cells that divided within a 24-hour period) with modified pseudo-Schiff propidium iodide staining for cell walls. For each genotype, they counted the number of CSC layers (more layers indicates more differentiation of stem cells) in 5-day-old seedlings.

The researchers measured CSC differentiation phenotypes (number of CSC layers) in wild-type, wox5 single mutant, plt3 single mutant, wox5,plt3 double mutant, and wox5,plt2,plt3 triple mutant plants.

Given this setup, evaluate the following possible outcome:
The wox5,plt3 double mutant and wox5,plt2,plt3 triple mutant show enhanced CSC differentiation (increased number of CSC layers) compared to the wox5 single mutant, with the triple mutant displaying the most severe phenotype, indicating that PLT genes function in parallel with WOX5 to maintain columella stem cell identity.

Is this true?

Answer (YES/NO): NO